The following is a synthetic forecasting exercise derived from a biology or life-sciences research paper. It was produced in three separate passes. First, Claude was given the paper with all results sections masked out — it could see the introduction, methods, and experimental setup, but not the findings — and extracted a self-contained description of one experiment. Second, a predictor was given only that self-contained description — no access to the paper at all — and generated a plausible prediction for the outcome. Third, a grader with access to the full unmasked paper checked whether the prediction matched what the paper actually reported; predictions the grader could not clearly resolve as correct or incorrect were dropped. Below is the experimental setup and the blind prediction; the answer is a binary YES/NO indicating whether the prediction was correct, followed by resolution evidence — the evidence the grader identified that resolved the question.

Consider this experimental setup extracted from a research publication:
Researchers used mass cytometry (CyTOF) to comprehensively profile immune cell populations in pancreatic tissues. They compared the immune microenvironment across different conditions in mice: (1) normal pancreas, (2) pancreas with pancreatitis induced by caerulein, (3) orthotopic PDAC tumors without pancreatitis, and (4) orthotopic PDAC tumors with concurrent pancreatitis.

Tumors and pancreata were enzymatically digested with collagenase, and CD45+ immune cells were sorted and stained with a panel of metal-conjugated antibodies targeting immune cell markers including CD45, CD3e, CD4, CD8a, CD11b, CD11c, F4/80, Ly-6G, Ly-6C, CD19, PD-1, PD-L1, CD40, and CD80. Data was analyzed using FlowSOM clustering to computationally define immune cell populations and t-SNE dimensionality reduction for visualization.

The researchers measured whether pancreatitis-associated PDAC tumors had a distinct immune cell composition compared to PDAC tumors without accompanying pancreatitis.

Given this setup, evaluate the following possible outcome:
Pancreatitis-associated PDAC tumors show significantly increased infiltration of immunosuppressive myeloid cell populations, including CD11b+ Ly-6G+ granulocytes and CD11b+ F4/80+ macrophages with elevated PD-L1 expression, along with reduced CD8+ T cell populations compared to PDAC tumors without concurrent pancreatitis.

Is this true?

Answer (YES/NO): NO